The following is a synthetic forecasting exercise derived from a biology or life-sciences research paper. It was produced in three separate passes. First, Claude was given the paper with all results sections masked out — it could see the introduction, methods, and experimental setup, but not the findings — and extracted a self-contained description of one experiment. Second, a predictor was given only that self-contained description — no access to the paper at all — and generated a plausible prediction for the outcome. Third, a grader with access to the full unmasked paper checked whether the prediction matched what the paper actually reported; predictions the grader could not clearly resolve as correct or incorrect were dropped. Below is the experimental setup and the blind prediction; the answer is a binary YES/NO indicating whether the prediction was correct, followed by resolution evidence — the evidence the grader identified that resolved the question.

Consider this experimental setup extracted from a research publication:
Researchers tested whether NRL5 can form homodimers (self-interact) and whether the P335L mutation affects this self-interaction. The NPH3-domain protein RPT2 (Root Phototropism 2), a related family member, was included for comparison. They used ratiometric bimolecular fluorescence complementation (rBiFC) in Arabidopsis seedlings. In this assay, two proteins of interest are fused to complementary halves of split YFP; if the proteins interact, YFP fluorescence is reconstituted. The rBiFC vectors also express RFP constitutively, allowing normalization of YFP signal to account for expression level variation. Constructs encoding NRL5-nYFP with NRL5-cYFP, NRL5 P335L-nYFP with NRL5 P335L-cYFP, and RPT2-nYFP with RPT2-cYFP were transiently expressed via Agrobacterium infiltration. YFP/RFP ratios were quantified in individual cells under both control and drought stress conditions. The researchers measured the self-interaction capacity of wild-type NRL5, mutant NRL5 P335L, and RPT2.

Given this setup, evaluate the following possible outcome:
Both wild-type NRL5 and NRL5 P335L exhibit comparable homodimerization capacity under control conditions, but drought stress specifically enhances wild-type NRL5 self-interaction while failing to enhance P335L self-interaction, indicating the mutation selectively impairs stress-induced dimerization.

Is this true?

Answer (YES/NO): NO